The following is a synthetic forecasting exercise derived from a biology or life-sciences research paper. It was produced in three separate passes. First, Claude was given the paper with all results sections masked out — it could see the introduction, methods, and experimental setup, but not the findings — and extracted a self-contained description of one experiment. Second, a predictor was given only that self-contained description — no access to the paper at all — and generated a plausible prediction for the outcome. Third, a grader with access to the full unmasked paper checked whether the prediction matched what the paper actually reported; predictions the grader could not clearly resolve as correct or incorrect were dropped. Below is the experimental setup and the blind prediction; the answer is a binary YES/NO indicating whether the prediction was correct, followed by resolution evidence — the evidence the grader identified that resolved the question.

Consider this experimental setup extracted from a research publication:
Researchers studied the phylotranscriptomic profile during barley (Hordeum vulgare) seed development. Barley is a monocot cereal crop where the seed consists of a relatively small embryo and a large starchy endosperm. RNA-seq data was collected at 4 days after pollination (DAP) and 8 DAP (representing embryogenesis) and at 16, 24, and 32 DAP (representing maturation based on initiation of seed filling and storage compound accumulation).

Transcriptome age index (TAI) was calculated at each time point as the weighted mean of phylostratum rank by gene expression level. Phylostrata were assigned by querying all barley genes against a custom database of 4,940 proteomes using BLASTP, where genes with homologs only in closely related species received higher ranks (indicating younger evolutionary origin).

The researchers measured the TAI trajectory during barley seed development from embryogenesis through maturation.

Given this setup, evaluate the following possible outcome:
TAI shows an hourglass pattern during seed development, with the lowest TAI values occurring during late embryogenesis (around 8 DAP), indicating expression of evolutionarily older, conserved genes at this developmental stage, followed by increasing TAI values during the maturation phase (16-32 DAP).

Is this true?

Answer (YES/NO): NO